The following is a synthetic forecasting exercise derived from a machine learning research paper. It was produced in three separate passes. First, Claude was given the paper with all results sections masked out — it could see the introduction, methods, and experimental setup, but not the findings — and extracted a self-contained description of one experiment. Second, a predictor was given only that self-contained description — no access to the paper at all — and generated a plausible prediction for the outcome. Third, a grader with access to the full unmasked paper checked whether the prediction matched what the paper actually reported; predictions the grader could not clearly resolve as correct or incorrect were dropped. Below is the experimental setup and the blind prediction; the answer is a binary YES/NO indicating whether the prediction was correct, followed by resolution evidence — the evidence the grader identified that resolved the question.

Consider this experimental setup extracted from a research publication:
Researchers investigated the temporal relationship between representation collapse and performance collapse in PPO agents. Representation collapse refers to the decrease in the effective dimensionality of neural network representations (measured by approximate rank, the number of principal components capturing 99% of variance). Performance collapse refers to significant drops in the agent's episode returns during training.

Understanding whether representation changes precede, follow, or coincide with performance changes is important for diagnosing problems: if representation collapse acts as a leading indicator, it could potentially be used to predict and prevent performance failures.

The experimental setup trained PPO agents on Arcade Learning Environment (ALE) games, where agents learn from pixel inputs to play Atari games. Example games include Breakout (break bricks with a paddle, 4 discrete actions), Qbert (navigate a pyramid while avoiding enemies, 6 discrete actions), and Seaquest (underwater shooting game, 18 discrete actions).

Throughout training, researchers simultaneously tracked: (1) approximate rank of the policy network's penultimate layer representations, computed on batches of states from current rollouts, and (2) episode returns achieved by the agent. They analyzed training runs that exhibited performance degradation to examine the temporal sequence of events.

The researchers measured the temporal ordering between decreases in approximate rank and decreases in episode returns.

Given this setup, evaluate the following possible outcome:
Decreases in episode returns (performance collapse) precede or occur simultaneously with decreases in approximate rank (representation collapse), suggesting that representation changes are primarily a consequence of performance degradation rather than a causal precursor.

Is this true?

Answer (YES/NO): NO